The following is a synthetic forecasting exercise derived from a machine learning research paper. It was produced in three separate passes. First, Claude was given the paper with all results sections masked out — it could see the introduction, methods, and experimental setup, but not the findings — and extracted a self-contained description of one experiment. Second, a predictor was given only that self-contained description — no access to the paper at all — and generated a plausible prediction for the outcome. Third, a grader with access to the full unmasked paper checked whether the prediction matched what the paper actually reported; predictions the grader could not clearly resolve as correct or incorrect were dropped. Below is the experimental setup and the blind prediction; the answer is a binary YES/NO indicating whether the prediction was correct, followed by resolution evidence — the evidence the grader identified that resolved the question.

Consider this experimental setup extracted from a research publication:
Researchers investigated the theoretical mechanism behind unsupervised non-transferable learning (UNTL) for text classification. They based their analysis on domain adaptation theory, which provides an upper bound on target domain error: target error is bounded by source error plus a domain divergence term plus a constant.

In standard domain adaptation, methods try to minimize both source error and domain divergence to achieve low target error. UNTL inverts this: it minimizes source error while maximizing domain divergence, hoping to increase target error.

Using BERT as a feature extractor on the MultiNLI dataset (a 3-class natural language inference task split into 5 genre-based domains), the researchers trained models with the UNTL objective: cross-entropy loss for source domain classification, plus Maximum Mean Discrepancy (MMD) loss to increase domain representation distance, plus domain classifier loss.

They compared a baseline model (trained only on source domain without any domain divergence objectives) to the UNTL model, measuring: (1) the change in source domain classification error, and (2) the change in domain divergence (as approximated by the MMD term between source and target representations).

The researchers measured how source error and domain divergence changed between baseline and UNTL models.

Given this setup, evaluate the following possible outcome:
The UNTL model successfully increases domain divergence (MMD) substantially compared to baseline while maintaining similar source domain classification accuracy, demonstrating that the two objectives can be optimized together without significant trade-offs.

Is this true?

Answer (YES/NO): YES